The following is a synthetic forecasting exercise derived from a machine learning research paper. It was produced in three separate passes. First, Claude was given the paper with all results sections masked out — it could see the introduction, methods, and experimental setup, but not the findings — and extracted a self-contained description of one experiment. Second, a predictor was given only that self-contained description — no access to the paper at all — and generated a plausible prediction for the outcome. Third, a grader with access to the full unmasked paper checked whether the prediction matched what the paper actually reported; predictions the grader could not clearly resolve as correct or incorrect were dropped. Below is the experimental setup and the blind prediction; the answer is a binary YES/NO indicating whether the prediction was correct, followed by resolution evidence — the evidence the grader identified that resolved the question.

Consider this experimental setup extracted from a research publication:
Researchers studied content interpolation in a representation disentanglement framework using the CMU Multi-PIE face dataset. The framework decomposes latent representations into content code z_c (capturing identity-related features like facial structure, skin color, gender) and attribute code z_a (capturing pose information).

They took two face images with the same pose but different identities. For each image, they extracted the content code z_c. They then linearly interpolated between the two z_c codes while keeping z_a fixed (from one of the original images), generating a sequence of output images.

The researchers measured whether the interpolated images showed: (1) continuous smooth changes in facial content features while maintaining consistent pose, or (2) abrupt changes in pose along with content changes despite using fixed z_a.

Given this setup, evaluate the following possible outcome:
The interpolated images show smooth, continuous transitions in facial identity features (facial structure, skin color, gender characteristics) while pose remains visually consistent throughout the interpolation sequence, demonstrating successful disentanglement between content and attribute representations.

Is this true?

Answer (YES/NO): YES